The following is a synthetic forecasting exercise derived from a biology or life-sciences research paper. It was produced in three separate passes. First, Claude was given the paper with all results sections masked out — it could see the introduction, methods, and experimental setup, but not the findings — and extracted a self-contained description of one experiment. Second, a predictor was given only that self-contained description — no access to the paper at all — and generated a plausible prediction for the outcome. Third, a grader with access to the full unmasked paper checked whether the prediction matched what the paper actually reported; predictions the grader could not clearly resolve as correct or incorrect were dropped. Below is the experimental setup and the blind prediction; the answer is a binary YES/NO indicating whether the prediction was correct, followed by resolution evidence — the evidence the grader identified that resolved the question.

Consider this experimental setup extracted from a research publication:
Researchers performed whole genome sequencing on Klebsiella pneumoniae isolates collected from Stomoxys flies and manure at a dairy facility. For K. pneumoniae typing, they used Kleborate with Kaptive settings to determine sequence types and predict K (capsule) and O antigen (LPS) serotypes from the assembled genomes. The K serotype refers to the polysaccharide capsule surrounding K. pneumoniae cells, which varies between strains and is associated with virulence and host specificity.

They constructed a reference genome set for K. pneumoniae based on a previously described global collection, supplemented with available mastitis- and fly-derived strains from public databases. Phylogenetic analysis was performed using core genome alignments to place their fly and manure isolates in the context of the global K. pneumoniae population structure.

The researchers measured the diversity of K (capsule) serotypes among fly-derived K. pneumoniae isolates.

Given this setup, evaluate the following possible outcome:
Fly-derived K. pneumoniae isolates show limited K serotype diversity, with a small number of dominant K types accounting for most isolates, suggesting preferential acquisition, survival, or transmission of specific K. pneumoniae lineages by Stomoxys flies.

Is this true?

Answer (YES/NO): NO